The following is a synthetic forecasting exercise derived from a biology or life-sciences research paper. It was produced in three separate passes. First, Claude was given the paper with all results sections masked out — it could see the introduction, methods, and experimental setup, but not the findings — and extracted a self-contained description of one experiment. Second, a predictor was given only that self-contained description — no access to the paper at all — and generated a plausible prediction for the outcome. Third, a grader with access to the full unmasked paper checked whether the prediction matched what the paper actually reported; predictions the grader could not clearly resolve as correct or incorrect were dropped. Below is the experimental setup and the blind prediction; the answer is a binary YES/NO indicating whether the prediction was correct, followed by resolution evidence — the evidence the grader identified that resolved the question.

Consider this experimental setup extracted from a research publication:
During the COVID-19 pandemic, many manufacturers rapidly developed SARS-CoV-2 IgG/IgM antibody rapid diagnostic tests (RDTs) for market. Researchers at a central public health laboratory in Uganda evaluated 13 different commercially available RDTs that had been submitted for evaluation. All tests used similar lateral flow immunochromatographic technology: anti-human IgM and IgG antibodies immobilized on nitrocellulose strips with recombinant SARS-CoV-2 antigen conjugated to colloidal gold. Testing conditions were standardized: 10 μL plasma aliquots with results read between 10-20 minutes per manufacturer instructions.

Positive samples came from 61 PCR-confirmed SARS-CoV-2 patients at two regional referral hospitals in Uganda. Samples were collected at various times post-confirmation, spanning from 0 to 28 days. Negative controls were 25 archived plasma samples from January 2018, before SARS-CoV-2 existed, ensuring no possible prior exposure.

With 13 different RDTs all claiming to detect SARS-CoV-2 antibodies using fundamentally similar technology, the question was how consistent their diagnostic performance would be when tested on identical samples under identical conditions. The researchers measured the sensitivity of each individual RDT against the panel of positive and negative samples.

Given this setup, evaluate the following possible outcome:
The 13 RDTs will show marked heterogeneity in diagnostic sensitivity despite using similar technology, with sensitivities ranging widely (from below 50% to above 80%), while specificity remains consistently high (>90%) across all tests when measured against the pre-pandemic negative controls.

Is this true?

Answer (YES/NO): NO